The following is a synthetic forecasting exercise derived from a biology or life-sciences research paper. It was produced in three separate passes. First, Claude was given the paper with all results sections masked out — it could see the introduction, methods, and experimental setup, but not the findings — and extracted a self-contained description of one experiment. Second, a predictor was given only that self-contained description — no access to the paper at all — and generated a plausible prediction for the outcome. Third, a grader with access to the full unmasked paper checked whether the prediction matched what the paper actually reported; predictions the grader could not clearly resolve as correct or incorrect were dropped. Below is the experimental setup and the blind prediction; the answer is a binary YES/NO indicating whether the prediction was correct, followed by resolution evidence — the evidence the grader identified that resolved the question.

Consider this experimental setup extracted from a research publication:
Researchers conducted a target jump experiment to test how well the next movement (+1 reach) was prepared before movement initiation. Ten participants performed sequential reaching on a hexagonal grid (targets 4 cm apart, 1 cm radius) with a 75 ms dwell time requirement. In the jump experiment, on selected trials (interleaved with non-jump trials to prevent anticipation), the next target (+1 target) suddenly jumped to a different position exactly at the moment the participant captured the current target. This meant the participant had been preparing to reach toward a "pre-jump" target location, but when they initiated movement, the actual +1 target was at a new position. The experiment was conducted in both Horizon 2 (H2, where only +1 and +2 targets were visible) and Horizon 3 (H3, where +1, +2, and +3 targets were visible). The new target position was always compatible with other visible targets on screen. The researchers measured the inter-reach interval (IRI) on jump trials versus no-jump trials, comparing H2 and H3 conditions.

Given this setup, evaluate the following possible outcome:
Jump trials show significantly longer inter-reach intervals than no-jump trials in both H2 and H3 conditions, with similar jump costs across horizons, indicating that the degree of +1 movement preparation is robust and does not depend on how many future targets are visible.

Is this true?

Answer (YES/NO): NO